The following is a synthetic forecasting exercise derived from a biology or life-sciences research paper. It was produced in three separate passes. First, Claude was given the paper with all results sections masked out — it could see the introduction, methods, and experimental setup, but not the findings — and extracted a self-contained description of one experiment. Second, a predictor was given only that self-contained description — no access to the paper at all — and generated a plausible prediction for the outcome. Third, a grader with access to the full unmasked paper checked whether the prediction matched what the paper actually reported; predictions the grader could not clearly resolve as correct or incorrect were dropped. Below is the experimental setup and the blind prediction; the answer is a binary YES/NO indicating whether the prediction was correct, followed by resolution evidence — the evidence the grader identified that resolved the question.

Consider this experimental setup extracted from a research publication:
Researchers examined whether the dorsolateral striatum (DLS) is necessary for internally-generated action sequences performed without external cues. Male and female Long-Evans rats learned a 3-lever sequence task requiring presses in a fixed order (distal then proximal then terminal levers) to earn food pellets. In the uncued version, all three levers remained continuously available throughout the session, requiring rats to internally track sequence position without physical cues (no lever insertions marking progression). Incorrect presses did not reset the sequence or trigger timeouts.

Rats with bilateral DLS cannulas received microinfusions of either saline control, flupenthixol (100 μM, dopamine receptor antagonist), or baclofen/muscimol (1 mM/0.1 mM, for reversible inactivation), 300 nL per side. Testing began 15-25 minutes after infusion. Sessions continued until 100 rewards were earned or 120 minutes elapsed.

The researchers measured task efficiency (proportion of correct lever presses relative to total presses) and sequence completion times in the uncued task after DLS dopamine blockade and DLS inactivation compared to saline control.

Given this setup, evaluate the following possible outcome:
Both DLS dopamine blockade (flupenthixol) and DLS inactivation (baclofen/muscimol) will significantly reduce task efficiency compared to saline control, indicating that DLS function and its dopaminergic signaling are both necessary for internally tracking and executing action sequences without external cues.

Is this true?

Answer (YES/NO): NO